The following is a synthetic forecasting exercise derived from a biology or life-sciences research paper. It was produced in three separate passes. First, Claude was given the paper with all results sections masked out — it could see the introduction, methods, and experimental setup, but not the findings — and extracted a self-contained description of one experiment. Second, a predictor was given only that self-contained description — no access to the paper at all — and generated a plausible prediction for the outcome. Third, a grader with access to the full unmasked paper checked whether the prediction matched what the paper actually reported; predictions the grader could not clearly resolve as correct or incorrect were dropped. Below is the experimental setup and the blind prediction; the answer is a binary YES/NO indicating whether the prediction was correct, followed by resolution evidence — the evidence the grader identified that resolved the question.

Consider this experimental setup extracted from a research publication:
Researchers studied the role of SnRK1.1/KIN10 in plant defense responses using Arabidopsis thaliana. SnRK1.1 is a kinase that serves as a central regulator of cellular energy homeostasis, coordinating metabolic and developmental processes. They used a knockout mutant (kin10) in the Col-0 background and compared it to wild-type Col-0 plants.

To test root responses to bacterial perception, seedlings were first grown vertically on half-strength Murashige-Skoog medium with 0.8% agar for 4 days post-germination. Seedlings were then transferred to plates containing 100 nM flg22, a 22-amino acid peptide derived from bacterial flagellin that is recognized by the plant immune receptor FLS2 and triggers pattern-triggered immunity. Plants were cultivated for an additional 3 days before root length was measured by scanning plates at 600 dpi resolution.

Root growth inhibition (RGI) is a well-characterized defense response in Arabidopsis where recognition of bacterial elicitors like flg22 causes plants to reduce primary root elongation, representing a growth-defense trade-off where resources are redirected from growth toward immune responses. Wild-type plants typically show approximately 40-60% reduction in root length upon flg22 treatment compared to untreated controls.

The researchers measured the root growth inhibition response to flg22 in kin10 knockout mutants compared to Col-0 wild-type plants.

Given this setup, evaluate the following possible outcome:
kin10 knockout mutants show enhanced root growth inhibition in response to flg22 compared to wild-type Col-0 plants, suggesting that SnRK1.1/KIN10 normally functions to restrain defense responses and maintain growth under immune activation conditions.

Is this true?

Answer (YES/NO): NO